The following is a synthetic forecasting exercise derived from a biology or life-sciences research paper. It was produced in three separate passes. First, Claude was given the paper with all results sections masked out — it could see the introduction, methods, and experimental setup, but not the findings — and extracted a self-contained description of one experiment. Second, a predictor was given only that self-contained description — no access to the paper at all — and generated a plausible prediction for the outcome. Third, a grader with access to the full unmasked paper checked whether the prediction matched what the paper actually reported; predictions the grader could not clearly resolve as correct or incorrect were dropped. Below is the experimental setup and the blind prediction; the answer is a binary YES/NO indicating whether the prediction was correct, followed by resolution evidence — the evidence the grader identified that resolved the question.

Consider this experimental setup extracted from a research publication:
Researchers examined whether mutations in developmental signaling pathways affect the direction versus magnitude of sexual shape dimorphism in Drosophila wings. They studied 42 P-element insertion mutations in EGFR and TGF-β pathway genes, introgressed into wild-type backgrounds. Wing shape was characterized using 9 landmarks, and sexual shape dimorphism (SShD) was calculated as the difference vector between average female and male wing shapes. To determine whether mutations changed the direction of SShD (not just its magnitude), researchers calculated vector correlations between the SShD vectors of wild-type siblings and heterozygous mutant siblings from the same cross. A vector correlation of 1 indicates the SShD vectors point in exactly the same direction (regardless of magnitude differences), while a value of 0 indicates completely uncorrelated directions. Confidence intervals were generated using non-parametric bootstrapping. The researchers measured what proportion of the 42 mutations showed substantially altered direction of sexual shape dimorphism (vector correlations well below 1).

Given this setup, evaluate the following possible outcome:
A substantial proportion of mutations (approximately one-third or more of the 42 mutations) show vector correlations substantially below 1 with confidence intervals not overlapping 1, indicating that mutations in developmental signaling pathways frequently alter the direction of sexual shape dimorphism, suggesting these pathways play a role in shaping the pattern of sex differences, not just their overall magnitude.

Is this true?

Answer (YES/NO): NO